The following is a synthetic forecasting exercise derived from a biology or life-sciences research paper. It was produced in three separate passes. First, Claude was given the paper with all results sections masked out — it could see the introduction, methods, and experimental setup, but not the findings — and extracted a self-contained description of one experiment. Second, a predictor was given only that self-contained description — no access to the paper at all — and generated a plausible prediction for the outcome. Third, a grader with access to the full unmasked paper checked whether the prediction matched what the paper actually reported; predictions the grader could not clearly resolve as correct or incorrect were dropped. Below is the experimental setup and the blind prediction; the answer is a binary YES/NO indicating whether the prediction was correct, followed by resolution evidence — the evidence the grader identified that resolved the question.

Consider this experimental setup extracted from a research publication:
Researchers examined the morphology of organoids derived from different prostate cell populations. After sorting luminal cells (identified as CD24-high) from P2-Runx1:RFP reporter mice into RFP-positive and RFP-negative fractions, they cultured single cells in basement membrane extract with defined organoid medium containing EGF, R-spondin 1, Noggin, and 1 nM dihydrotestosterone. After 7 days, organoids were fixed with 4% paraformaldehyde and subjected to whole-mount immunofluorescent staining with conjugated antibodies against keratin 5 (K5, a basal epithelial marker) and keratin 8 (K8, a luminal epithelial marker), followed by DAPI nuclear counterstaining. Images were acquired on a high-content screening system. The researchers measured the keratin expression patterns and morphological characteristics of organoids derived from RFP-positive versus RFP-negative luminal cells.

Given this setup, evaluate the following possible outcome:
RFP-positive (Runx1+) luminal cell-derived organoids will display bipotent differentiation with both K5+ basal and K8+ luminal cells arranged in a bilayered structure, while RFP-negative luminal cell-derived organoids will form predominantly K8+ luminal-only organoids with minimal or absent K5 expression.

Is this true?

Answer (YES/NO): NO